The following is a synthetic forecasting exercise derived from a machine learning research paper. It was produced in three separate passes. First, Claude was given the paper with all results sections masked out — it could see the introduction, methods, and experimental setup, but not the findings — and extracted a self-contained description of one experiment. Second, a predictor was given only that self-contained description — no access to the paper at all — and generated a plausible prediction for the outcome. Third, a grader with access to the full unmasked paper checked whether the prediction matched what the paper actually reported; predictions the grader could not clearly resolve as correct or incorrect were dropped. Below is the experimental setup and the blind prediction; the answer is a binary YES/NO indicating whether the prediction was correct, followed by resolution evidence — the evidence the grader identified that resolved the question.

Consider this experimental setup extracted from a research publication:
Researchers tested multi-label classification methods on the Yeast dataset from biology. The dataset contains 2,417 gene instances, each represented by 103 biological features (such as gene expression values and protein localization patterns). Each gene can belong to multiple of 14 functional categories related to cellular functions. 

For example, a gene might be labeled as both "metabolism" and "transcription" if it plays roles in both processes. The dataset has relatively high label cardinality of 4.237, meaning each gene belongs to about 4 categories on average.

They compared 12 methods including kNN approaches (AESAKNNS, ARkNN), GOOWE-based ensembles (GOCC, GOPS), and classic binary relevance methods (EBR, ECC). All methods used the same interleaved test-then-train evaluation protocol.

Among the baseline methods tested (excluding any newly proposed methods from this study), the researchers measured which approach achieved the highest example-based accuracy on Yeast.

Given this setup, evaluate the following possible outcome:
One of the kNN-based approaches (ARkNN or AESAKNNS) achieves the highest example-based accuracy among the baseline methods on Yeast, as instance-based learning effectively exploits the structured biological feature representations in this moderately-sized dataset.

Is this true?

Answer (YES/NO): NO